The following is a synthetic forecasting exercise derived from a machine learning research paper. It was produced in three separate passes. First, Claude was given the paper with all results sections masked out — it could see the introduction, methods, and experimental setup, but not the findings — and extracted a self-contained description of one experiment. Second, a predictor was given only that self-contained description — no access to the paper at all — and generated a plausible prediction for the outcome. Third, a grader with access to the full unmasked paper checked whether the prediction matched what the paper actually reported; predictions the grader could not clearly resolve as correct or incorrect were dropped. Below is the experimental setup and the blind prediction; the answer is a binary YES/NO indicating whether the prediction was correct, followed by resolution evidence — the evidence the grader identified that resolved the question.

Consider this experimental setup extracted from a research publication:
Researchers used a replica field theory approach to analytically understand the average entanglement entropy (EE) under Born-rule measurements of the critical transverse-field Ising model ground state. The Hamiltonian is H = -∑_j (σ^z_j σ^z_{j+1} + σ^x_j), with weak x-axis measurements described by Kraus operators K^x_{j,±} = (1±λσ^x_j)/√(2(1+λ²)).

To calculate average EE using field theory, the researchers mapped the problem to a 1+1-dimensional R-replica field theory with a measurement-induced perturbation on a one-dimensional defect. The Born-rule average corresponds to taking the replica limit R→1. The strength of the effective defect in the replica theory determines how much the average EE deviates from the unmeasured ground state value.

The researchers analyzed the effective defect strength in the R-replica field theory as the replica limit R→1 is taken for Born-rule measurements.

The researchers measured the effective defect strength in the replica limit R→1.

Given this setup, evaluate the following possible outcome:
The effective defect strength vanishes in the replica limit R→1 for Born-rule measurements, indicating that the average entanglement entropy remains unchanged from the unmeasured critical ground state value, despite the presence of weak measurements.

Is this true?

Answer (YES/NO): YES